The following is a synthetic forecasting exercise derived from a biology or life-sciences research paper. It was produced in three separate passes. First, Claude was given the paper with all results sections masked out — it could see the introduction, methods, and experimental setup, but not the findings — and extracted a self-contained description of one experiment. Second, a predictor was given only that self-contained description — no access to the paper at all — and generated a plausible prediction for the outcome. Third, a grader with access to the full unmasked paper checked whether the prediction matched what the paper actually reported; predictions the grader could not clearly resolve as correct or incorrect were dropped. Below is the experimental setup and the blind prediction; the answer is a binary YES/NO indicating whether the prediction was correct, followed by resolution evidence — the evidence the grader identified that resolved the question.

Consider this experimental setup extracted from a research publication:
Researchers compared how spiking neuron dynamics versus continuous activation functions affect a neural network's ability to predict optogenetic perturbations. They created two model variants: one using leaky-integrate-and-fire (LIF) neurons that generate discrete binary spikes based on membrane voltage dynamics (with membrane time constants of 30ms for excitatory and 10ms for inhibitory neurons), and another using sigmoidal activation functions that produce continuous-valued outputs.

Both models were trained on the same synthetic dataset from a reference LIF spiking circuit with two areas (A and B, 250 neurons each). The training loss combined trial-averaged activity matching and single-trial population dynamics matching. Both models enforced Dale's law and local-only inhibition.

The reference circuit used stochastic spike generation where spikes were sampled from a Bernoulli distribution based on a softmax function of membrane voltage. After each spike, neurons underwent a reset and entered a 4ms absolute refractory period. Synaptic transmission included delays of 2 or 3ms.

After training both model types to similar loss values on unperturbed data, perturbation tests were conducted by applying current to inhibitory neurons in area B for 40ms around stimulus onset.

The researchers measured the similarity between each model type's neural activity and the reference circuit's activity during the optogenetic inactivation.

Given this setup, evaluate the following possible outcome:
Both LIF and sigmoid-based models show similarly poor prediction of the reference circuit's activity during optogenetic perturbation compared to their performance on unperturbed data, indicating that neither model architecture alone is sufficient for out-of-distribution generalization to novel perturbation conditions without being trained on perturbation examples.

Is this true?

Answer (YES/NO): NO